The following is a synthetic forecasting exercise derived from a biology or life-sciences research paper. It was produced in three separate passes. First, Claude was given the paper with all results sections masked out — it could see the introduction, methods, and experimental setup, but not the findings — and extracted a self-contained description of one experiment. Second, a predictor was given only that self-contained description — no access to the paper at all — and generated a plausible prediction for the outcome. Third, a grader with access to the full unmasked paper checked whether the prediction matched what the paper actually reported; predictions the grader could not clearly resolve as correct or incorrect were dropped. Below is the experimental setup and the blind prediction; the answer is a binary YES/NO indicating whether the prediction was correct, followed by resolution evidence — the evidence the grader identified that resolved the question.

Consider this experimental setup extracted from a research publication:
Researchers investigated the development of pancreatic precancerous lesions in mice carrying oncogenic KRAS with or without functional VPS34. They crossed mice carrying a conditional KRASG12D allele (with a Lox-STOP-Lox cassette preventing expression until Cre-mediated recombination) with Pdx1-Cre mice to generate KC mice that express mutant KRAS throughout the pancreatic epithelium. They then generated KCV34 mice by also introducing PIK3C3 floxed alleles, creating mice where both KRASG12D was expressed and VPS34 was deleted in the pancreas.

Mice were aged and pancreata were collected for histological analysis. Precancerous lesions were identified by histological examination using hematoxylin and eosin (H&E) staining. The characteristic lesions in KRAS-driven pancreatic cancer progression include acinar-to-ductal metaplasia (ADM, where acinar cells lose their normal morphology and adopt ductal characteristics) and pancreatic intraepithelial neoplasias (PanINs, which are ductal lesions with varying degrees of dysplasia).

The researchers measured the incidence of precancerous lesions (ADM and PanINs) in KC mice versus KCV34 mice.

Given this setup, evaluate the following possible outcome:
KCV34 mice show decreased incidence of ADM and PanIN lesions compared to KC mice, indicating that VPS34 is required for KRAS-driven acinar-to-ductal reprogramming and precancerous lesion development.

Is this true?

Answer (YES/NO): YES